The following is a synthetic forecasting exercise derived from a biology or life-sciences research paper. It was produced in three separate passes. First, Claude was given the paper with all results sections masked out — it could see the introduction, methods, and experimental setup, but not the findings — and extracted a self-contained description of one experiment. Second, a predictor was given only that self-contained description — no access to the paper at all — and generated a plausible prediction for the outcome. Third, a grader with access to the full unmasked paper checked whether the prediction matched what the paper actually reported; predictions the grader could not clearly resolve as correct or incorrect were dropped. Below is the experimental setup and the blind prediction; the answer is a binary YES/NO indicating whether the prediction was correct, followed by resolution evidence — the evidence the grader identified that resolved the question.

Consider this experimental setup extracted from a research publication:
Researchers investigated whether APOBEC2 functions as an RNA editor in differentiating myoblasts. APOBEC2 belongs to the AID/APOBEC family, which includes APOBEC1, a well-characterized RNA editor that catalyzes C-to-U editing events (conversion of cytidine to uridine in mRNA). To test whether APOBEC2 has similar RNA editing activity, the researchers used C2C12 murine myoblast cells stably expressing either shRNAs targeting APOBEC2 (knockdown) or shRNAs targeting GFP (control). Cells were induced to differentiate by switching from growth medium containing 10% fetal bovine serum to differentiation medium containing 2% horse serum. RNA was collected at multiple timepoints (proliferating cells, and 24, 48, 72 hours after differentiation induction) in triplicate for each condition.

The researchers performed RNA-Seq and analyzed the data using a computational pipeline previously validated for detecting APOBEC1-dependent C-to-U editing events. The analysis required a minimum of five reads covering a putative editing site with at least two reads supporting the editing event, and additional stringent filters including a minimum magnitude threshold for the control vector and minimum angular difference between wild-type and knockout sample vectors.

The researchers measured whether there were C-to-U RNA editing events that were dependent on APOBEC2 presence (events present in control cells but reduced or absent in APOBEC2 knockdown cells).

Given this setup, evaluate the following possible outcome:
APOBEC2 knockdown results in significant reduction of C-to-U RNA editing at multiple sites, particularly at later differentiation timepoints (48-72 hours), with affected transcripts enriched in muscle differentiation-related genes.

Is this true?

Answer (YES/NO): NO